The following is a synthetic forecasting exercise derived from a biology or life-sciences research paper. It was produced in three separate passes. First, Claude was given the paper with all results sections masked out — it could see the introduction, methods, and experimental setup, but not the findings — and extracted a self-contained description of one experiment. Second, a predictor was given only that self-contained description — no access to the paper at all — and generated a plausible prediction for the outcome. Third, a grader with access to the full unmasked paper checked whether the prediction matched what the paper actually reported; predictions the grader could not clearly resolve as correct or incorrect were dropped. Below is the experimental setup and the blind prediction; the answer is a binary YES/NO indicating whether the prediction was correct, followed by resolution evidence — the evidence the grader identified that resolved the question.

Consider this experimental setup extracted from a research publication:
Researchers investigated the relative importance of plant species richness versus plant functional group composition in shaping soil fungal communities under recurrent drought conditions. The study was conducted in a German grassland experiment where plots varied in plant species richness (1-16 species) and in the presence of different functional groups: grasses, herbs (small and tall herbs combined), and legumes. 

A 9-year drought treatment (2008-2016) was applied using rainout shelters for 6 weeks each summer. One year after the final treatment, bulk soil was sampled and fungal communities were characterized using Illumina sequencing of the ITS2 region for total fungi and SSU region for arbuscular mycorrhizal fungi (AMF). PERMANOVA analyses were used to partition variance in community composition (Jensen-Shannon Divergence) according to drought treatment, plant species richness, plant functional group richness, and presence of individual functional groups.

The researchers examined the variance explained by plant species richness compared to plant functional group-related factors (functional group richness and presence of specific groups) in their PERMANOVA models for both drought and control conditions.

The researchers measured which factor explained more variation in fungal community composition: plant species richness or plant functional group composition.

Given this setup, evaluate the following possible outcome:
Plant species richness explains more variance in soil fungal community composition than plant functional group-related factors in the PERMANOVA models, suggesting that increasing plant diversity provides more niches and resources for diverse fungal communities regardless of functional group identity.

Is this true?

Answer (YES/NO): NO